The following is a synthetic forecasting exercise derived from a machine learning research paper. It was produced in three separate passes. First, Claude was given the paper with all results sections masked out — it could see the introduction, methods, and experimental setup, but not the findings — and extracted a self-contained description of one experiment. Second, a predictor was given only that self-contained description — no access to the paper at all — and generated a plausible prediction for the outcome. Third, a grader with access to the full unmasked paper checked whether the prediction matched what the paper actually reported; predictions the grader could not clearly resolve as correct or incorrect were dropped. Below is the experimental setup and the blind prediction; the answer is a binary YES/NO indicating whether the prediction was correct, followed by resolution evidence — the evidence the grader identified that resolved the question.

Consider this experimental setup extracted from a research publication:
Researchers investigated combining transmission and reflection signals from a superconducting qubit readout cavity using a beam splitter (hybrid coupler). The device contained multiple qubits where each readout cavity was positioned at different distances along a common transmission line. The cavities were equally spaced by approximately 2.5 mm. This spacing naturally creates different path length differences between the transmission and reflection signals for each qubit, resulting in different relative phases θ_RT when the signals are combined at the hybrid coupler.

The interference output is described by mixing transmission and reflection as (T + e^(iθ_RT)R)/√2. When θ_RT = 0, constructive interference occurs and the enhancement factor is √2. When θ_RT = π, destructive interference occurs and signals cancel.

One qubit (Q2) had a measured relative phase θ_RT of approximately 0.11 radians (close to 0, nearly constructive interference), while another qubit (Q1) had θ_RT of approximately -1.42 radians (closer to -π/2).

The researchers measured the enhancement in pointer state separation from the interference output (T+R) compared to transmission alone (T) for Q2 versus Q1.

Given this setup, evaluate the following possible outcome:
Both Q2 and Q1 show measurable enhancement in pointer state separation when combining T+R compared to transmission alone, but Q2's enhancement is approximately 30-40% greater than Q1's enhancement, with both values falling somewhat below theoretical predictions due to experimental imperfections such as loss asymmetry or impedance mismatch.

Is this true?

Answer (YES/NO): NO